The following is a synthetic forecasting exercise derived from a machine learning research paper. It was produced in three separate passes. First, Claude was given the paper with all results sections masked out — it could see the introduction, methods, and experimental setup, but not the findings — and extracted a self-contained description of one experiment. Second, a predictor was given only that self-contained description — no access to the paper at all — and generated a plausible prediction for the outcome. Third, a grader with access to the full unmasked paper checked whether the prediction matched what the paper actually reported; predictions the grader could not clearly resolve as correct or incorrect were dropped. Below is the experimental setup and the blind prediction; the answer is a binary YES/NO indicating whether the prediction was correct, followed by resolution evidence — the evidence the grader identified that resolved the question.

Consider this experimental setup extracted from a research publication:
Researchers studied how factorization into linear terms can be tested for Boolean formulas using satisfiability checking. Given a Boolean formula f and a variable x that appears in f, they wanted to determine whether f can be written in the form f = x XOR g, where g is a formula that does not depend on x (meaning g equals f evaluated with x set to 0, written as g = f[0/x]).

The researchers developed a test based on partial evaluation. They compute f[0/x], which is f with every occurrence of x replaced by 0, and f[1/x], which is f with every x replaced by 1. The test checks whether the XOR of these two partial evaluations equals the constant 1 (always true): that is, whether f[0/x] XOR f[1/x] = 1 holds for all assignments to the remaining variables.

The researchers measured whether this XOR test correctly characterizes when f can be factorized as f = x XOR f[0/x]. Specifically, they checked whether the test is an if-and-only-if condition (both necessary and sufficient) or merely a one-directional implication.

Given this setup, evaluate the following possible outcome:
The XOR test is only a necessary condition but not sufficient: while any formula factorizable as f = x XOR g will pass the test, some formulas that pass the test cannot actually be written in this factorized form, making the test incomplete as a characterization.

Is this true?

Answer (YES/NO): NO